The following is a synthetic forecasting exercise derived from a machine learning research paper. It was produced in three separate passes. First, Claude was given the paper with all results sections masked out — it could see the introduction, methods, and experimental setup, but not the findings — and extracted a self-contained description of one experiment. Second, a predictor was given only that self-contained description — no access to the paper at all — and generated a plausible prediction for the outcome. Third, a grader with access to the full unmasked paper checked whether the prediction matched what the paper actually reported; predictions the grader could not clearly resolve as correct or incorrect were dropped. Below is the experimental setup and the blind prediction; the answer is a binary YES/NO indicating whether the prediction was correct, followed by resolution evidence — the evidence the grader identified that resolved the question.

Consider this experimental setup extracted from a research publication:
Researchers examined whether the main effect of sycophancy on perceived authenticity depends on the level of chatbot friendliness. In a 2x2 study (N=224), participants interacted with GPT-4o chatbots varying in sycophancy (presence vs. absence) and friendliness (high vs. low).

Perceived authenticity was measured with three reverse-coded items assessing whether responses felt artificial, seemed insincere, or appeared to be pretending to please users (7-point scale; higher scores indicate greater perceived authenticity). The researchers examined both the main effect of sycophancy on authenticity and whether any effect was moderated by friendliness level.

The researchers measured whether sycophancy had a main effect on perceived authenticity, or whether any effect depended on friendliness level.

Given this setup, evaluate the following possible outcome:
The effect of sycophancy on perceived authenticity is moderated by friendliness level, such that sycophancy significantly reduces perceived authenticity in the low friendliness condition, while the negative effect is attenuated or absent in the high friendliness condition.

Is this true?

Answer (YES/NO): NO